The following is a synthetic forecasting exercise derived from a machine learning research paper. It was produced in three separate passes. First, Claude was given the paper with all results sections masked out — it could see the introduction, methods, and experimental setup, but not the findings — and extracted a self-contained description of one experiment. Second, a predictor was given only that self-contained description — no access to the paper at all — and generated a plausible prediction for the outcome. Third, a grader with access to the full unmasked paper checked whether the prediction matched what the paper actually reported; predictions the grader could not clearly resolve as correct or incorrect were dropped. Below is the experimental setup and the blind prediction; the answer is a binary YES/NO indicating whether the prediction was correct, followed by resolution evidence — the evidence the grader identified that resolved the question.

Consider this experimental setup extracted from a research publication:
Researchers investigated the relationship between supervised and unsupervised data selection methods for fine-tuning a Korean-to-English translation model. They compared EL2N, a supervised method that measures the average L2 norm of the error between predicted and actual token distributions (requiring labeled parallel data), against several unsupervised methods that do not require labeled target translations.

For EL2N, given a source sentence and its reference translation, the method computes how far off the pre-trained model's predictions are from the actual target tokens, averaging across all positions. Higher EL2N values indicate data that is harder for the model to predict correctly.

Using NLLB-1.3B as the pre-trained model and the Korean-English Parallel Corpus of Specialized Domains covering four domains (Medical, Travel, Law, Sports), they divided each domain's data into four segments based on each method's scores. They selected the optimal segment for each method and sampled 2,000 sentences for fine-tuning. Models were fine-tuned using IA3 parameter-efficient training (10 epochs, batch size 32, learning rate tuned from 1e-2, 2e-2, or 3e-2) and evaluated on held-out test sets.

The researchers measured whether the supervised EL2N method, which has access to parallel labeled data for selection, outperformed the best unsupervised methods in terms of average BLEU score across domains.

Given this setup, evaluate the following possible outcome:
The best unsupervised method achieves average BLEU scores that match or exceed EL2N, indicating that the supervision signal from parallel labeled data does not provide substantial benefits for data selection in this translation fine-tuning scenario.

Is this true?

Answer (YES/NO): YES